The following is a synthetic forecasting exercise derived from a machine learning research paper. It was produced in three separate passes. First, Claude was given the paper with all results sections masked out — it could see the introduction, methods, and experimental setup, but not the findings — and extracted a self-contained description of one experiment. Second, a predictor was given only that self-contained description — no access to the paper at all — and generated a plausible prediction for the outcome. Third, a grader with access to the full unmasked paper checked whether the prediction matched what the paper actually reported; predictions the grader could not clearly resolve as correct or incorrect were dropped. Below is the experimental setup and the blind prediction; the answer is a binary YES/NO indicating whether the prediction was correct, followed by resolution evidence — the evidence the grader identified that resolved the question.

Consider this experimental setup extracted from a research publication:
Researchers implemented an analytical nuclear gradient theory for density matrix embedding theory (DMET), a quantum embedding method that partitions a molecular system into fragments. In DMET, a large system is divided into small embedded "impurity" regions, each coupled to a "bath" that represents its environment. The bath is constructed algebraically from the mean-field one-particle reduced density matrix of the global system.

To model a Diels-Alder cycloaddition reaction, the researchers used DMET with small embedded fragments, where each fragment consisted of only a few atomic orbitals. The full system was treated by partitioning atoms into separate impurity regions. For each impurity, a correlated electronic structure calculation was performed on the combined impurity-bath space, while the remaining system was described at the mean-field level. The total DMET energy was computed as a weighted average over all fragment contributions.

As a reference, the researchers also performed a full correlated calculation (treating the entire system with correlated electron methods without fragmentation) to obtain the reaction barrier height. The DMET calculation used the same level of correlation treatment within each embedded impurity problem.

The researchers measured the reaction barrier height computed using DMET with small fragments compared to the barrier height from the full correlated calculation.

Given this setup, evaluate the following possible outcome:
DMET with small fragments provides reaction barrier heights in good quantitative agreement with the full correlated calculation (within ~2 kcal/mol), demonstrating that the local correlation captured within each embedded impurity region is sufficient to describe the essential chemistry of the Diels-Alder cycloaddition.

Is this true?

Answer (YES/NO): NO